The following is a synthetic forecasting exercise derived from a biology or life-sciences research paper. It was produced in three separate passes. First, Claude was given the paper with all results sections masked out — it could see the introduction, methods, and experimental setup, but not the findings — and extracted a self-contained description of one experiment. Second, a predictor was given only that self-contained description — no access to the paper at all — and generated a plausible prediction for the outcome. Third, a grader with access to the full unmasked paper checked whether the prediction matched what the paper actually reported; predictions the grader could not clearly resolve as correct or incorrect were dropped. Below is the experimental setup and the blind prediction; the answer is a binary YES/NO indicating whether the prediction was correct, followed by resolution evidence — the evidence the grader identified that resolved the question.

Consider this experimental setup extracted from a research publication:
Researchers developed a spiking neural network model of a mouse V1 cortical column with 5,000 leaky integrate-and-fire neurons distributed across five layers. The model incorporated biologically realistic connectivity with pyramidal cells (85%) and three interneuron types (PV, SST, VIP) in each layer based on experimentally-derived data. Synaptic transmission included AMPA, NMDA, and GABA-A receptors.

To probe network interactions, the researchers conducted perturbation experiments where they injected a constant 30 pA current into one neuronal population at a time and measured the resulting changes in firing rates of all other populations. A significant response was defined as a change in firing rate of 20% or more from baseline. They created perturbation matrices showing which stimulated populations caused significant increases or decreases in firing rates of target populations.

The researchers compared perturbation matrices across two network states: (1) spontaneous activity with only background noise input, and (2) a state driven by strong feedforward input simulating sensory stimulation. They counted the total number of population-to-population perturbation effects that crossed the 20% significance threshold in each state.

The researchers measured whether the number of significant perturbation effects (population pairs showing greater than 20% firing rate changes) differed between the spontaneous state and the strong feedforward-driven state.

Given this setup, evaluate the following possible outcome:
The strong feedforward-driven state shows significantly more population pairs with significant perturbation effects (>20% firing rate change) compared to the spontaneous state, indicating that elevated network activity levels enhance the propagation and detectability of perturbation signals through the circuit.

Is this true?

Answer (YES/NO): NO